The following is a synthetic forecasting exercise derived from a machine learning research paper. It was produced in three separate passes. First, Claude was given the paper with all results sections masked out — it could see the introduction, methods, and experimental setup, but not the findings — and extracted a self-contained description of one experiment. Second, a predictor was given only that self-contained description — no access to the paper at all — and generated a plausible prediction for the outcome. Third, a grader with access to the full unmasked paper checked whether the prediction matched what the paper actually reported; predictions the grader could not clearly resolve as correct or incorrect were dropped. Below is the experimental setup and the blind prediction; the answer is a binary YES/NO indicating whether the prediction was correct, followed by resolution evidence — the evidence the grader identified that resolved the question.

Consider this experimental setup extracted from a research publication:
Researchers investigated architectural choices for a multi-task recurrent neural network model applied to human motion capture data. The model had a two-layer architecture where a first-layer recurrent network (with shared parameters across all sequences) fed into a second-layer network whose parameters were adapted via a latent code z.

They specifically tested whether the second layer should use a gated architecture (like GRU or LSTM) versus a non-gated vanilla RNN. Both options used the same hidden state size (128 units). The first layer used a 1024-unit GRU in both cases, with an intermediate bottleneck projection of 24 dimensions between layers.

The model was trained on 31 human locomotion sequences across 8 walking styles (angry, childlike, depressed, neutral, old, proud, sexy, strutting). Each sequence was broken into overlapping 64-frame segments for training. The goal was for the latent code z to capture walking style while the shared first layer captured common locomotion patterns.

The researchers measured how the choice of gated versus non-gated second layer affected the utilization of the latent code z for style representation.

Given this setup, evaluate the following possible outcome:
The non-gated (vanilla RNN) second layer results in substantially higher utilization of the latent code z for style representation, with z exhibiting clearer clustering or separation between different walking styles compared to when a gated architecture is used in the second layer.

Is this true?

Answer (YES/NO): YES